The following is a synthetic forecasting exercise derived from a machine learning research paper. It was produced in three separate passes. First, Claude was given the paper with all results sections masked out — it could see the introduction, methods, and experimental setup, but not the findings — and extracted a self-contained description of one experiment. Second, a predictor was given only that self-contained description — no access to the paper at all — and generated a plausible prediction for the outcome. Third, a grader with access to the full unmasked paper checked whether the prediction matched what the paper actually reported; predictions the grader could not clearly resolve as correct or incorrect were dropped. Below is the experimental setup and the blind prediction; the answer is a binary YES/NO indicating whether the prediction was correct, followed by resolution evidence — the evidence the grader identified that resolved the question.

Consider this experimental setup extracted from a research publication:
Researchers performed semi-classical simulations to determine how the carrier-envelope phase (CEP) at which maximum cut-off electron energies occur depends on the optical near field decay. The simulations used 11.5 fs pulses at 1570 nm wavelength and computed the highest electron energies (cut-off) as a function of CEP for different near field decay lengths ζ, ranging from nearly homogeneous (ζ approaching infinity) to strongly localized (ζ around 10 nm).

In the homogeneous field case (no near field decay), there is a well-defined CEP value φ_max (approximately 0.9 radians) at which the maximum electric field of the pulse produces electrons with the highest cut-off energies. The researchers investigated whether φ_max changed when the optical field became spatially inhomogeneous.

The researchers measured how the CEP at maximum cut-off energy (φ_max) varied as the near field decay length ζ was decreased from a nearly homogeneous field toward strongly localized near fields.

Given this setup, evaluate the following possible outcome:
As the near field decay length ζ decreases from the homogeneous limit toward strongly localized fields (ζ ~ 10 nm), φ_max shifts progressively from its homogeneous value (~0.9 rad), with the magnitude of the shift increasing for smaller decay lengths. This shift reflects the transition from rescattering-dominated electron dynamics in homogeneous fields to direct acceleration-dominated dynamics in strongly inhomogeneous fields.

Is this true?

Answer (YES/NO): YES